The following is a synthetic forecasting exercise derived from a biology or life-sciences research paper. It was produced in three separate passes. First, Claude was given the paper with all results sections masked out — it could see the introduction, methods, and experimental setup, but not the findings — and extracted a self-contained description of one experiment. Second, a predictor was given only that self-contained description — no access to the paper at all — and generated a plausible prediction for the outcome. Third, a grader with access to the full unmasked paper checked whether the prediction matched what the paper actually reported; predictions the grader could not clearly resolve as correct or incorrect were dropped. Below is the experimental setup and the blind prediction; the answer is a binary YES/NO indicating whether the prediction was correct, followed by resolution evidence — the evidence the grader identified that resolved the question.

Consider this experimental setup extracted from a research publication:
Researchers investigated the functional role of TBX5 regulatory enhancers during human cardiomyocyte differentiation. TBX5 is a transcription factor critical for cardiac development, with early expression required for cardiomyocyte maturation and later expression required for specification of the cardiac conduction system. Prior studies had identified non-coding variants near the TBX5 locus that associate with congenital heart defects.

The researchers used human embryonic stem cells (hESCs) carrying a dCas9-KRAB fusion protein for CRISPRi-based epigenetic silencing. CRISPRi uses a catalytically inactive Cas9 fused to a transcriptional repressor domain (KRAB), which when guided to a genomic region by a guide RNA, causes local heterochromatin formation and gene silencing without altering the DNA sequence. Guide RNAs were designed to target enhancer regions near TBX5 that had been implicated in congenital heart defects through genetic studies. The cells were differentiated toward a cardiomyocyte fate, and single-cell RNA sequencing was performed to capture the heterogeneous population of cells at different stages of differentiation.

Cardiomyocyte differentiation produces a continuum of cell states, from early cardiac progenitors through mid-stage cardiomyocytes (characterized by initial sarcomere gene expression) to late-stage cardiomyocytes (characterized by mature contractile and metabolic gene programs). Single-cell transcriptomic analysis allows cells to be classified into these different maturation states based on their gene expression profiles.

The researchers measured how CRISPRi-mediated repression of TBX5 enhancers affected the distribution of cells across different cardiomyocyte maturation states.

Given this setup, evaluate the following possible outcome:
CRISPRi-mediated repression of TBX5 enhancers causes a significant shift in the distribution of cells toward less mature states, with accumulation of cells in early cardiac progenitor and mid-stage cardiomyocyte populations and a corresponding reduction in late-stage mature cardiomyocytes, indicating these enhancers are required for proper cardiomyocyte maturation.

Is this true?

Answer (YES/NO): YES